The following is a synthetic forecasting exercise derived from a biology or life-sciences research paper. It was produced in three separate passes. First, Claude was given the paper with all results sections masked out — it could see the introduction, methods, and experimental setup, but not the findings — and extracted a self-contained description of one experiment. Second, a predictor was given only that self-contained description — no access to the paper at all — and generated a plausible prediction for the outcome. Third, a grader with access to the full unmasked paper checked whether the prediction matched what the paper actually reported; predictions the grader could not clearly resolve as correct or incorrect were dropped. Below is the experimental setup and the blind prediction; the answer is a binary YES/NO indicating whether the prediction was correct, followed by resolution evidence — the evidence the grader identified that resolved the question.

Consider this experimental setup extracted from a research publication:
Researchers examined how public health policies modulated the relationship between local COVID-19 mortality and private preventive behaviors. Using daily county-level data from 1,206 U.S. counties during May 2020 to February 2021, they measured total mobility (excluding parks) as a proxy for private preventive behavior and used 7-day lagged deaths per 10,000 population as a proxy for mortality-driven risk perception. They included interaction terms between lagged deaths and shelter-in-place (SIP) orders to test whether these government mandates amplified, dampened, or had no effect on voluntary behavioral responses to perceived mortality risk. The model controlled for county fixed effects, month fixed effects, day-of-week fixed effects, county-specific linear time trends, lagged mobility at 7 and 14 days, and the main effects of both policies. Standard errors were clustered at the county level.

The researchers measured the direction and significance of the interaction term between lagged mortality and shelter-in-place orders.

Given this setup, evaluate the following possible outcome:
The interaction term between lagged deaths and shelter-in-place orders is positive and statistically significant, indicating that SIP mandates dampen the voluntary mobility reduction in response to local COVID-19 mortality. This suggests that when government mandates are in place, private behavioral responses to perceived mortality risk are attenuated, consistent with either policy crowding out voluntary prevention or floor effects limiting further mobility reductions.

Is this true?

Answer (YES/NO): NO